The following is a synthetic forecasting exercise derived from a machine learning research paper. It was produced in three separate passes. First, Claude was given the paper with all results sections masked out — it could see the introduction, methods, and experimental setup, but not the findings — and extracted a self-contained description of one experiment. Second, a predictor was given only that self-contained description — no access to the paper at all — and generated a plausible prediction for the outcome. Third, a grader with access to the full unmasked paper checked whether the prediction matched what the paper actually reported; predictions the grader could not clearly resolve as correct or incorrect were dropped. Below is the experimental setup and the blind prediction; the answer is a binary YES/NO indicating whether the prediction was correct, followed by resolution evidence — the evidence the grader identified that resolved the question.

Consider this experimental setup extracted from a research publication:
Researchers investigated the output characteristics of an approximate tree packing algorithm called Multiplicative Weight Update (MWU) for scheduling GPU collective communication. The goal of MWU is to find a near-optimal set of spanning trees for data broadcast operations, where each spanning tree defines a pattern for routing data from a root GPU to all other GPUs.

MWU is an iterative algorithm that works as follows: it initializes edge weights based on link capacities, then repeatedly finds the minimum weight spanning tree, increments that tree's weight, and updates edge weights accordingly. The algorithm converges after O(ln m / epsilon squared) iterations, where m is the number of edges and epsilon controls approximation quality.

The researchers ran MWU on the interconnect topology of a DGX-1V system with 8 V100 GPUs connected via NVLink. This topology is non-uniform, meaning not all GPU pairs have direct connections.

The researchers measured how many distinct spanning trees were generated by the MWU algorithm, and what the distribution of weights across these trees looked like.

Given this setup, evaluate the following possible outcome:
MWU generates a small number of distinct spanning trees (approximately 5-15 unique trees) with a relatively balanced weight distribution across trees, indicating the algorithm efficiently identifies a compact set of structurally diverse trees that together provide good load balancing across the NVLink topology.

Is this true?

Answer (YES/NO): NO